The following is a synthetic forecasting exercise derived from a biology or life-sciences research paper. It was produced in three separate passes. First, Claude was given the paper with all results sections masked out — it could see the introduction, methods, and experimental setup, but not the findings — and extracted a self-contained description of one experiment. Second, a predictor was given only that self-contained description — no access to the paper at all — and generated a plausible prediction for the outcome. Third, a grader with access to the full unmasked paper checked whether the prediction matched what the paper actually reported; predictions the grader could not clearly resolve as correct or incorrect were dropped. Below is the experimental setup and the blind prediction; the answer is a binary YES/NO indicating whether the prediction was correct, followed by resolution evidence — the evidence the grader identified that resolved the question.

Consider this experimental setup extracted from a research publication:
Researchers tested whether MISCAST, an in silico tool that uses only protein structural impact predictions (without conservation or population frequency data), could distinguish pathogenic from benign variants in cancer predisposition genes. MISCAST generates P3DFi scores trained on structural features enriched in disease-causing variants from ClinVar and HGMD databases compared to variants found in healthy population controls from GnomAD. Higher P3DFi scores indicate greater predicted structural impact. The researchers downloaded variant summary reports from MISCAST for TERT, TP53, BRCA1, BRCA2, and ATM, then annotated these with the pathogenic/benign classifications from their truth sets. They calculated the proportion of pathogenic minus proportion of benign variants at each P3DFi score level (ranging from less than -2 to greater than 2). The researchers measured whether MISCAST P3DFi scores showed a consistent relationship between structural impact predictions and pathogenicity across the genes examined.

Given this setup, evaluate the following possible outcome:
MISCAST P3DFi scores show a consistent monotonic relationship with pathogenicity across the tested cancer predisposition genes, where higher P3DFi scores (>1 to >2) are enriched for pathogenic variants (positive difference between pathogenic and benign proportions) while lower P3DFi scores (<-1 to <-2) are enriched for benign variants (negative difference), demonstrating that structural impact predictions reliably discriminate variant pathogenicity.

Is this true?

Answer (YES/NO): NO